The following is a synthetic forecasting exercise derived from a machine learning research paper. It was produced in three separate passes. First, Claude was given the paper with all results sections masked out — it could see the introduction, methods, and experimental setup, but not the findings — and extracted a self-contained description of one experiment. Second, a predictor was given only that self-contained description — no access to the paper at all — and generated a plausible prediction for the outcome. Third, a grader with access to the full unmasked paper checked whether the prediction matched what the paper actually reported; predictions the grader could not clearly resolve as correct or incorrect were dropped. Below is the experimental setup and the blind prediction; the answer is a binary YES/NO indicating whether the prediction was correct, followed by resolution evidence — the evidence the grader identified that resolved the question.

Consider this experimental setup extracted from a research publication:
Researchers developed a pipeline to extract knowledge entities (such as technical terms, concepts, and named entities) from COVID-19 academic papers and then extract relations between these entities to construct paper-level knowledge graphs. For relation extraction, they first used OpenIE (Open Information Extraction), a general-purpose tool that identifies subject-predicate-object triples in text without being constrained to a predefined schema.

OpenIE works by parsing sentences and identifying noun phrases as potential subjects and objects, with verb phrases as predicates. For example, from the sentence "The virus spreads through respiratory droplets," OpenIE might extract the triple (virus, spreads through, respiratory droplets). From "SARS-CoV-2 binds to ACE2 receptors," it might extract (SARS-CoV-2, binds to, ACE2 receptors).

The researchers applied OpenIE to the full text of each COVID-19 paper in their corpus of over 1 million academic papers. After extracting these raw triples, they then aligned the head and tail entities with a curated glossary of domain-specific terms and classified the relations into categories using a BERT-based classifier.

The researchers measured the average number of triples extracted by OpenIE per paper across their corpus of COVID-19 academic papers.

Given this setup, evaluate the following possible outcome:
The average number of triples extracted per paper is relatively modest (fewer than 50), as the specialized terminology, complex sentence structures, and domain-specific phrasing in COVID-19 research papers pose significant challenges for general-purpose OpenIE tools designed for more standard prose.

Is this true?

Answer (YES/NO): NO